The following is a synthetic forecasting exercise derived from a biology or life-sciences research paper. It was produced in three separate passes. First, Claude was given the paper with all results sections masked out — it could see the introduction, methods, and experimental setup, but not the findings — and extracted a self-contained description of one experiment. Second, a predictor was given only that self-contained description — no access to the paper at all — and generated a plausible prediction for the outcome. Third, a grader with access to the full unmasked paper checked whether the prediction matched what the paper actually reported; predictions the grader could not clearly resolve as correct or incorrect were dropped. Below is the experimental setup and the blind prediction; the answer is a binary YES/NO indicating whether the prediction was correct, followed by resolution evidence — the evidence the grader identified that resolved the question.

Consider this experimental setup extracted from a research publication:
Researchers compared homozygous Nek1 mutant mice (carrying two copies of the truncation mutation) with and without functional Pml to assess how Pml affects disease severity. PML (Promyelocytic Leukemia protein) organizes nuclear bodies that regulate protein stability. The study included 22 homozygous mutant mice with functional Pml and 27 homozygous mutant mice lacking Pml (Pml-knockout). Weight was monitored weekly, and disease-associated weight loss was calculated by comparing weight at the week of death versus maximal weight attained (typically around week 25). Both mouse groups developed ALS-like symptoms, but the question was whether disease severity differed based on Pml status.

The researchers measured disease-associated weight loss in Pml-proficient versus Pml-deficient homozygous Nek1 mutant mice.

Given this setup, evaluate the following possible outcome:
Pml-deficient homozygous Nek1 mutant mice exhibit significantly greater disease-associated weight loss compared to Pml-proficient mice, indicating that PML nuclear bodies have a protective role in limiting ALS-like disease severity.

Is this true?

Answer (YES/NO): YES